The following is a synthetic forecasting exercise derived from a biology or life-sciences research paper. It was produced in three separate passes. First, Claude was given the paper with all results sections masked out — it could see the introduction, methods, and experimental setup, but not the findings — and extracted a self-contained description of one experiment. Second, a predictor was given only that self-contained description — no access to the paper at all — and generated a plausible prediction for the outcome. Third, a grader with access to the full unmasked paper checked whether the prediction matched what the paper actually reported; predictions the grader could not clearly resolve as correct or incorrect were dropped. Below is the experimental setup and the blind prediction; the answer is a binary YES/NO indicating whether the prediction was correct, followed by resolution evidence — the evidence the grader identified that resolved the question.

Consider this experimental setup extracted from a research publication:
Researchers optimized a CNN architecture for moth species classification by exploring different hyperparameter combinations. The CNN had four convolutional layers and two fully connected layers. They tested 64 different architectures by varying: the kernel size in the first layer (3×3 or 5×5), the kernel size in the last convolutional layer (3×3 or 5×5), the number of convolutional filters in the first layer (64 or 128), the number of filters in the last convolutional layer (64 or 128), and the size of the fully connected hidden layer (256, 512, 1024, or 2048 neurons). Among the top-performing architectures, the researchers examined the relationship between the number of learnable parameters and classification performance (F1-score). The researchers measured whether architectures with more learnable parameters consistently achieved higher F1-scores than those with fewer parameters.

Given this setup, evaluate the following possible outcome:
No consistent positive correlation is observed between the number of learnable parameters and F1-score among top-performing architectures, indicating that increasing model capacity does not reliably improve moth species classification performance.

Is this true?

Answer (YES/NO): YES